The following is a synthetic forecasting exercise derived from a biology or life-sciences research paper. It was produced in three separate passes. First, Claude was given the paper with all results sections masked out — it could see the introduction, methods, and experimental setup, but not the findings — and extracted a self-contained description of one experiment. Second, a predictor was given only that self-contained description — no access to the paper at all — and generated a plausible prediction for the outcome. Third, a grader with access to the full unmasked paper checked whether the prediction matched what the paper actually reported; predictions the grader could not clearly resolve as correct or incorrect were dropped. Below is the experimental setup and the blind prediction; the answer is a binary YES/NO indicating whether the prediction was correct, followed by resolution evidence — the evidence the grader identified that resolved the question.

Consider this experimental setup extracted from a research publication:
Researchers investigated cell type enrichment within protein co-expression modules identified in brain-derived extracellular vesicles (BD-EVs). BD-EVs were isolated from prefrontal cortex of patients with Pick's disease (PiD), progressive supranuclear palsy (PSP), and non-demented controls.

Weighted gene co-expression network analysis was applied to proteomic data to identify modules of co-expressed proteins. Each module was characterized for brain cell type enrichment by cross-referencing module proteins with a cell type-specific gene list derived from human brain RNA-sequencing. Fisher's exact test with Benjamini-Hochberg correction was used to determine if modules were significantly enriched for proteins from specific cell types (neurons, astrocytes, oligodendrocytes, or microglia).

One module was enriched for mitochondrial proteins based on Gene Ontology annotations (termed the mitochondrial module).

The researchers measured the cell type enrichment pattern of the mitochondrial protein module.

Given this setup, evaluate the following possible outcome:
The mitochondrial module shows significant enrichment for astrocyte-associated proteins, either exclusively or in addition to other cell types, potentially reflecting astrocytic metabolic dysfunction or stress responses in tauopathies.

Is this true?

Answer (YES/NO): YES